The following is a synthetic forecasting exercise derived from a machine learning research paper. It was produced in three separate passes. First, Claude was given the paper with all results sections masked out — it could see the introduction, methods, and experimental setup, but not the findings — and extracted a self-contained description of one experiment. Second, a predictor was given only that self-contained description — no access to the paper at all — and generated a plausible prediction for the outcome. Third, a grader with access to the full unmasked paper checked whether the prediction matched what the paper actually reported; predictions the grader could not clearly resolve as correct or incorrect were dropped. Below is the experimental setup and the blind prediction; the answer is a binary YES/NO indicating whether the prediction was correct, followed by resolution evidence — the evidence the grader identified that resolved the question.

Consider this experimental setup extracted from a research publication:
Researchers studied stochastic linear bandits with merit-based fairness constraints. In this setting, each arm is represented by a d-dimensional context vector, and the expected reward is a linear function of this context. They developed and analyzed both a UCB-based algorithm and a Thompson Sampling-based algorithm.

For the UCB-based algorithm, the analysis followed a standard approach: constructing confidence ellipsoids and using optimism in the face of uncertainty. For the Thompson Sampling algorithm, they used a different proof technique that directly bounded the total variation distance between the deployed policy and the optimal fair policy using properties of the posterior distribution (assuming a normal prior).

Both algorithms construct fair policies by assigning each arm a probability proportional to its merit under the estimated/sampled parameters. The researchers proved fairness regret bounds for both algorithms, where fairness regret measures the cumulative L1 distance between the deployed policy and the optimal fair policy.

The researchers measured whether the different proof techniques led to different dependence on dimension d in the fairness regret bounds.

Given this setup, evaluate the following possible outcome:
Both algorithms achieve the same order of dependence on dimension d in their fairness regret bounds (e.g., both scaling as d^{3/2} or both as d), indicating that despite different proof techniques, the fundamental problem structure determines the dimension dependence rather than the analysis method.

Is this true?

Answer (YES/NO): NO